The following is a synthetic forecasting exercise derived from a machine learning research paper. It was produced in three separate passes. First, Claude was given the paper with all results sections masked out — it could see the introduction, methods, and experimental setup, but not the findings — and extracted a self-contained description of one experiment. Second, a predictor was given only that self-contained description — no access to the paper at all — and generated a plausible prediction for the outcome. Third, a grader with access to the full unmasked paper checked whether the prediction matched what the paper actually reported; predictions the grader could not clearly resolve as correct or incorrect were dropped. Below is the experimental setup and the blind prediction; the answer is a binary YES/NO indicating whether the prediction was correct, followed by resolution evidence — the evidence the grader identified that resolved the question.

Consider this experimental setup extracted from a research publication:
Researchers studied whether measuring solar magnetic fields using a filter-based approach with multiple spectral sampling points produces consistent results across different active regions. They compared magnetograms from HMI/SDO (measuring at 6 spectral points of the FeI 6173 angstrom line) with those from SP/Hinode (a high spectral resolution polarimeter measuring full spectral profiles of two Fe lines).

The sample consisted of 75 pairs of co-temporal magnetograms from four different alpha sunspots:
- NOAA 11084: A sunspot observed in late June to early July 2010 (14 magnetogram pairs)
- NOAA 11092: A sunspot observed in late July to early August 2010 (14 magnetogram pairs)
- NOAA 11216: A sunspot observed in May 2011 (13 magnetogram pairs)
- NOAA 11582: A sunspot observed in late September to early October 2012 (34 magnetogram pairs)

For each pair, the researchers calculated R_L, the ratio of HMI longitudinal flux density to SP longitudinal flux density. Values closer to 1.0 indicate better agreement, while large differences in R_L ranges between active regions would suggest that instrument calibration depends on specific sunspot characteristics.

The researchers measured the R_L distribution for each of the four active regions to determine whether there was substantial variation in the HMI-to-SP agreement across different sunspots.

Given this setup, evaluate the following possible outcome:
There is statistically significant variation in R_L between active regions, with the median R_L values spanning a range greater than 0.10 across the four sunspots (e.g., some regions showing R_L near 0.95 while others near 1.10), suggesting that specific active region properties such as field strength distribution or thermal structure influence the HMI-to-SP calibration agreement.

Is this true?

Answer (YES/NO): NO